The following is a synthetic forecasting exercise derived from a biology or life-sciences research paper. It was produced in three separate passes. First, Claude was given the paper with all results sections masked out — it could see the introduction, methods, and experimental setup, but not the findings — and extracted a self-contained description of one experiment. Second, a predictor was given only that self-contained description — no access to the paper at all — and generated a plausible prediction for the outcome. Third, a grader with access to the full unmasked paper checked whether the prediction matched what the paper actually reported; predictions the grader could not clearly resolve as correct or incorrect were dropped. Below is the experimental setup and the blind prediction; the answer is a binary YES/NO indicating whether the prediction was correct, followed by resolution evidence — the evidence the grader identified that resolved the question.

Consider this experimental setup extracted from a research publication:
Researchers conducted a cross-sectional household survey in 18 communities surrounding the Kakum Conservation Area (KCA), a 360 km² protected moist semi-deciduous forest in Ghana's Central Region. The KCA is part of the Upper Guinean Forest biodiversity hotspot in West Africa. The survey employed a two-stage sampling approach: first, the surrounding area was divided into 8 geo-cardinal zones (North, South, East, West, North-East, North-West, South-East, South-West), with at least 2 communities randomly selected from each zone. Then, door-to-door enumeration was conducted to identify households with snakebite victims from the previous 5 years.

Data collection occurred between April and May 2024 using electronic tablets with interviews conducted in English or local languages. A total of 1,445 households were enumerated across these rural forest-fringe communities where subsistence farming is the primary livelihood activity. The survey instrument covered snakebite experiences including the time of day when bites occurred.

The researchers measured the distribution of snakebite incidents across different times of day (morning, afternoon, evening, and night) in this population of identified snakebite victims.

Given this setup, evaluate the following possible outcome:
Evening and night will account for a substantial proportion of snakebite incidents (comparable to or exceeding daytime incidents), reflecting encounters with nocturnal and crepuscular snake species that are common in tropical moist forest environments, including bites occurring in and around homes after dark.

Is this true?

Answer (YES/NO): NO